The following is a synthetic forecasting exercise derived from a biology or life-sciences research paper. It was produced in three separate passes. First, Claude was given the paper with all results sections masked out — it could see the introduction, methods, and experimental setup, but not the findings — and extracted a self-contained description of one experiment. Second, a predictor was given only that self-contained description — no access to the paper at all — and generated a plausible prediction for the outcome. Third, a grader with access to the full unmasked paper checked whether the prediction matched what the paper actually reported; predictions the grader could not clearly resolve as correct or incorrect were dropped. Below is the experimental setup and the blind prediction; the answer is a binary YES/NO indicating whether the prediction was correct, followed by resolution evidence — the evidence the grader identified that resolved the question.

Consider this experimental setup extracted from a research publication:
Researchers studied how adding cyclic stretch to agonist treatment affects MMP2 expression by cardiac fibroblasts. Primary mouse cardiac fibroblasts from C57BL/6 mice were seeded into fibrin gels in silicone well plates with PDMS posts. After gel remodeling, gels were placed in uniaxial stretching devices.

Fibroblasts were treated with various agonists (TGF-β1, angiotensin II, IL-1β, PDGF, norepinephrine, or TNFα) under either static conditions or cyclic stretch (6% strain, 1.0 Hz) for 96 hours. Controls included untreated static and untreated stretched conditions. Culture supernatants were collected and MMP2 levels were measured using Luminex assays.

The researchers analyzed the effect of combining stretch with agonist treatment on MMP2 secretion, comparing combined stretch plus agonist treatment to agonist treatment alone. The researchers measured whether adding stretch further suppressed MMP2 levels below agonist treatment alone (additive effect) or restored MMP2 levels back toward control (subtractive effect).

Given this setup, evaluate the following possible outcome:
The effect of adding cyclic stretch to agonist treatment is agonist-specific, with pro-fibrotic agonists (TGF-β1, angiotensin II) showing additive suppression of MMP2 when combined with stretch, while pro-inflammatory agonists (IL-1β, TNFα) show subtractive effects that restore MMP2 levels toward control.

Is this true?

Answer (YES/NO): NO